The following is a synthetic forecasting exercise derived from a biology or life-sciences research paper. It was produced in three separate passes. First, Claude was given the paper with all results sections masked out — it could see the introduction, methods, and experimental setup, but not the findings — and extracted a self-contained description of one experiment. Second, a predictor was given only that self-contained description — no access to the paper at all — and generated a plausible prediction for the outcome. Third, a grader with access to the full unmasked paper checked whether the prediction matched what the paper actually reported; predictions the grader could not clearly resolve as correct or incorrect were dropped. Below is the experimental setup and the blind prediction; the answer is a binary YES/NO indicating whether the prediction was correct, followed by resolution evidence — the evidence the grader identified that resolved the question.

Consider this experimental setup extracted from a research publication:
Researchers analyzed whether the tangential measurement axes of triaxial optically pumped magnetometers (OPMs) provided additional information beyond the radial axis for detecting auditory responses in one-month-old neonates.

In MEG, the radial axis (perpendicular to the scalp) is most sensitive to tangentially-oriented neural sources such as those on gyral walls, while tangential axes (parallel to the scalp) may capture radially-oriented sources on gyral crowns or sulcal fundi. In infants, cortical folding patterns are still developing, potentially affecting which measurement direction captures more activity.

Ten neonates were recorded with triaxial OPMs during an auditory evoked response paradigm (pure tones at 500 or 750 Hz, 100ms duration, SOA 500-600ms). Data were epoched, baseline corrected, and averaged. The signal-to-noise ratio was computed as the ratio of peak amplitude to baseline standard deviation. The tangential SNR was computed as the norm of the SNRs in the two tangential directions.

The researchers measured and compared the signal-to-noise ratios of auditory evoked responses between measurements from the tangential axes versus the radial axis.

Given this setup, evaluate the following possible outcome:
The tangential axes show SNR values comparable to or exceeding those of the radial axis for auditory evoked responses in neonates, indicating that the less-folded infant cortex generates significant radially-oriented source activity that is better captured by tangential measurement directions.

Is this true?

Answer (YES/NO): NO